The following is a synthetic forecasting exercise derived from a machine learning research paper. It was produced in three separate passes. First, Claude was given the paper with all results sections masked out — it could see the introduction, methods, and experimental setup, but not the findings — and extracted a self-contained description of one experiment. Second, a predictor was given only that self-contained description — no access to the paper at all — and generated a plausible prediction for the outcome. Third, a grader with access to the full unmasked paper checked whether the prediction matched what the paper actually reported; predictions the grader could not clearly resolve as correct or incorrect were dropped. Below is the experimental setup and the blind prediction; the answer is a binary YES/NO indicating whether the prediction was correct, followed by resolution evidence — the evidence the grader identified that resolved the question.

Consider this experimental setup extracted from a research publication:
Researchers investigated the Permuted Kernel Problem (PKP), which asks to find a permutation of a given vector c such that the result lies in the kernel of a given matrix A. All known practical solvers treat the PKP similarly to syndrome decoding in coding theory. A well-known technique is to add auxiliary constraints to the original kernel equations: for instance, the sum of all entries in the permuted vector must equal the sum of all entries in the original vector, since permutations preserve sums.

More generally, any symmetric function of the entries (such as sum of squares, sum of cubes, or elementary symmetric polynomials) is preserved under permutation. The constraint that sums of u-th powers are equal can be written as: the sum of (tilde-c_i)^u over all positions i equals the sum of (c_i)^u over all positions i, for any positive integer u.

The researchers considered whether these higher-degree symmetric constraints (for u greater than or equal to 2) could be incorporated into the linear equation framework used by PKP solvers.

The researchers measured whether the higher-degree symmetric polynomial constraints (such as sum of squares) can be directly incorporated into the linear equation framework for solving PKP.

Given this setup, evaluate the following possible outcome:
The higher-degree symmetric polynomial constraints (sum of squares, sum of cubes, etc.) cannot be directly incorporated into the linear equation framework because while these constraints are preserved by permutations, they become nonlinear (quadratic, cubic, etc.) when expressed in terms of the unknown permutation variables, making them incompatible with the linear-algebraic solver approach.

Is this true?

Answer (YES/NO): YES